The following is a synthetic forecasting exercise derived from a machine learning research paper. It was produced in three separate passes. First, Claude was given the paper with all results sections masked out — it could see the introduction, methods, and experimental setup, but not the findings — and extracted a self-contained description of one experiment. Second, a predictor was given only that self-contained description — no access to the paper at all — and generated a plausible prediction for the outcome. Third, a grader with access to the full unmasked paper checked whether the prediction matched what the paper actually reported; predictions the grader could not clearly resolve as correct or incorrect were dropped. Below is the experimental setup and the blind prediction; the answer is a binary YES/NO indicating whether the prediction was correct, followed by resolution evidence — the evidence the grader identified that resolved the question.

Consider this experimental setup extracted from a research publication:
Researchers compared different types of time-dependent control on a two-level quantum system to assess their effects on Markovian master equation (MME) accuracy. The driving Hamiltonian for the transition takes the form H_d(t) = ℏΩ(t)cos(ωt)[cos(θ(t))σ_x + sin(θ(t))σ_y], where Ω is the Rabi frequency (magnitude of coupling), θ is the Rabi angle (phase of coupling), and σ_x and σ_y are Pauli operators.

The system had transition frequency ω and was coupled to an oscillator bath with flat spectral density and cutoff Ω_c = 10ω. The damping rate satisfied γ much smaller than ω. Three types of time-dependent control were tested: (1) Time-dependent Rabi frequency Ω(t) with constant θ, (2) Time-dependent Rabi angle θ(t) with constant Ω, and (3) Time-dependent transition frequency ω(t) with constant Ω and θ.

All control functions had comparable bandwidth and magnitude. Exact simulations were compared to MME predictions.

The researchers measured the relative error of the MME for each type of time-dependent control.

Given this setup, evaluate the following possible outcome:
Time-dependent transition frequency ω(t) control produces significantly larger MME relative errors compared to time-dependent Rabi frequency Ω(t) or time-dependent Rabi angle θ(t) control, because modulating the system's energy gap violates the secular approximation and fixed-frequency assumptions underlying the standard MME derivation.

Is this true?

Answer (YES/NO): NO